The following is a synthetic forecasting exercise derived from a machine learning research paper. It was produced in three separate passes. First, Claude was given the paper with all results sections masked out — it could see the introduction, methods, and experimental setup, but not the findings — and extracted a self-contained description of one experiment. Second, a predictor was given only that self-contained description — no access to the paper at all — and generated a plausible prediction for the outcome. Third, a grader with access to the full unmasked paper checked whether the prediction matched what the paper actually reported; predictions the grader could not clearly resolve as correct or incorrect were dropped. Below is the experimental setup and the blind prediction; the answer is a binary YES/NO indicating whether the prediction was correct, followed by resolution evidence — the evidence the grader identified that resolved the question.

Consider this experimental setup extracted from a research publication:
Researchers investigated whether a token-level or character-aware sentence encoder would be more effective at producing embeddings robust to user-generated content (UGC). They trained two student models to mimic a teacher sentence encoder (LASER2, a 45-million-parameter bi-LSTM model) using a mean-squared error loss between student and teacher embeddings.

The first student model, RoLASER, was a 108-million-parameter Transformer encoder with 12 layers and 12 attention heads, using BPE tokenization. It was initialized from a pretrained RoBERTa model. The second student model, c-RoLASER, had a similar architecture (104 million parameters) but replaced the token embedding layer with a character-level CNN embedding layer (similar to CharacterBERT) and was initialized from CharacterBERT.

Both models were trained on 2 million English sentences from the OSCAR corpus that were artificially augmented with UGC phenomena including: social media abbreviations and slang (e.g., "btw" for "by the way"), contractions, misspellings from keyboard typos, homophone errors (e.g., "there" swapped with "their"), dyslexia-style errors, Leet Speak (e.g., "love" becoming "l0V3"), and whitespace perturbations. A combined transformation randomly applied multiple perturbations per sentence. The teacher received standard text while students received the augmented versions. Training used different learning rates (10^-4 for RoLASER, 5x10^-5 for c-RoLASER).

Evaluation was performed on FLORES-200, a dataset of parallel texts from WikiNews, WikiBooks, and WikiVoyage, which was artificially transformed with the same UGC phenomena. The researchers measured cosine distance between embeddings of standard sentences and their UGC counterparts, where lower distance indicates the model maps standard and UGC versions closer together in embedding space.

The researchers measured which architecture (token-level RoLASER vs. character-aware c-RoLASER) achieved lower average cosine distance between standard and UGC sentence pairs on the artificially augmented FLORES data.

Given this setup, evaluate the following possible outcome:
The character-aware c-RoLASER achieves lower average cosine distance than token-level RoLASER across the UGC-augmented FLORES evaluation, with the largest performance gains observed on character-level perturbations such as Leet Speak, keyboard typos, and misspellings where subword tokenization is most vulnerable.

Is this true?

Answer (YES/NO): NO